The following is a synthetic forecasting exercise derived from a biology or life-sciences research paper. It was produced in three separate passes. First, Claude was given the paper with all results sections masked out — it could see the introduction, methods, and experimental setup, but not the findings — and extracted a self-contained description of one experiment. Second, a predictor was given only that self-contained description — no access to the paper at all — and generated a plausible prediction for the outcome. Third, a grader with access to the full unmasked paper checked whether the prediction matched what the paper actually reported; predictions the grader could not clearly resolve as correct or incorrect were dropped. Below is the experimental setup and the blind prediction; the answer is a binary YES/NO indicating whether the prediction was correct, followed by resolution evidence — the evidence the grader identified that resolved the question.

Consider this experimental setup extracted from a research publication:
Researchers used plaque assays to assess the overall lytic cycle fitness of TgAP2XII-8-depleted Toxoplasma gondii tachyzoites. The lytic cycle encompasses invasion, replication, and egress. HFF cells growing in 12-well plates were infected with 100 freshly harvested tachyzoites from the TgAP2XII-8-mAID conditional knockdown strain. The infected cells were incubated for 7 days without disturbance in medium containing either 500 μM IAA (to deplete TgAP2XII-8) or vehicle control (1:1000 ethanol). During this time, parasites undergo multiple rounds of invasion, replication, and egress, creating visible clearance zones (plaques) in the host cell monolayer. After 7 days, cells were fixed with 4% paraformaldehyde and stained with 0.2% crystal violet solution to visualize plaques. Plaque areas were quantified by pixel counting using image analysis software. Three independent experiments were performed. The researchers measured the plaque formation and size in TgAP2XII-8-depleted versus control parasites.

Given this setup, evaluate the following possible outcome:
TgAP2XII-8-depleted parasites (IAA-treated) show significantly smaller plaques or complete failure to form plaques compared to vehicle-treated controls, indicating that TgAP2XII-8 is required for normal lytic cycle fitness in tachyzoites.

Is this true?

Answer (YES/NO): YES